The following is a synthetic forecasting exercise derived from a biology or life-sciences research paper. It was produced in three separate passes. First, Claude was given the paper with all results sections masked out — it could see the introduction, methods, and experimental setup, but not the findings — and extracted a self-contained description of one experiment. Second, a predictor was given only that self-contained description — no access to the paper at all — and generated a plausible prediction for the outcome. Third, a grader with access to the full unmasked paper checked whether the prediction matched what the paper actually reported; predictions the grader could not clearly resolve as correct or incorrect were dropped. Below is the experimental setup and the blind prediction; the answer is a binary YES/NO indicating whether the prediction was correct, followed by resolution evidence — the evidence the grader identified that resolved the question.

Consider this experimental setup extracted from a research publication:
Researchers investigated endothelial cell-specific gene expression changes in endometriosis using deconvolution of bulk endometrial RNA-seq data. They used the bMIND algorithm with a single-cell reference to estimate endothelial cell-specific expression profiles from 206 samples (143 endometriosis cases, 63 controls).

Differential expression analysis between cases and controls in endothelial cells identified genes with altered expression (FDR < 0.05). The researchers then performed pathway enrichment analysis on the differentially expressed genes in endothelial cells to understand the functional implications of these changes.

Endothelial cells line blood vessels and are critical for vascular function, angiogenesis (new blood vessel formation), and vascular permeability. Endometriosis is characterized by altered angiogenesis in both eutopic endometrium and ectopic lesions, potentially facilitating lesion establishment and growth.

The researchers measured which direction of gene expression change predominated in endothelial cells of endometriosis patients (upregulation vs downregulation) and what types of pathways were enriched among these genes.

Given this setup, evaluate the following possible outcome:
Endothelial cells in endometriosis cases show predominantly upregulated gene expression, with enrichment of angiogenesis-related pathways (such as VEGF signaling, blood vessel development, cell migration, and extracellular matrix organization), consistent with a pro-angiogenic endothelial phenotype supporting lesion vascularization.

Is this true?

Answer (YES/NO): NO